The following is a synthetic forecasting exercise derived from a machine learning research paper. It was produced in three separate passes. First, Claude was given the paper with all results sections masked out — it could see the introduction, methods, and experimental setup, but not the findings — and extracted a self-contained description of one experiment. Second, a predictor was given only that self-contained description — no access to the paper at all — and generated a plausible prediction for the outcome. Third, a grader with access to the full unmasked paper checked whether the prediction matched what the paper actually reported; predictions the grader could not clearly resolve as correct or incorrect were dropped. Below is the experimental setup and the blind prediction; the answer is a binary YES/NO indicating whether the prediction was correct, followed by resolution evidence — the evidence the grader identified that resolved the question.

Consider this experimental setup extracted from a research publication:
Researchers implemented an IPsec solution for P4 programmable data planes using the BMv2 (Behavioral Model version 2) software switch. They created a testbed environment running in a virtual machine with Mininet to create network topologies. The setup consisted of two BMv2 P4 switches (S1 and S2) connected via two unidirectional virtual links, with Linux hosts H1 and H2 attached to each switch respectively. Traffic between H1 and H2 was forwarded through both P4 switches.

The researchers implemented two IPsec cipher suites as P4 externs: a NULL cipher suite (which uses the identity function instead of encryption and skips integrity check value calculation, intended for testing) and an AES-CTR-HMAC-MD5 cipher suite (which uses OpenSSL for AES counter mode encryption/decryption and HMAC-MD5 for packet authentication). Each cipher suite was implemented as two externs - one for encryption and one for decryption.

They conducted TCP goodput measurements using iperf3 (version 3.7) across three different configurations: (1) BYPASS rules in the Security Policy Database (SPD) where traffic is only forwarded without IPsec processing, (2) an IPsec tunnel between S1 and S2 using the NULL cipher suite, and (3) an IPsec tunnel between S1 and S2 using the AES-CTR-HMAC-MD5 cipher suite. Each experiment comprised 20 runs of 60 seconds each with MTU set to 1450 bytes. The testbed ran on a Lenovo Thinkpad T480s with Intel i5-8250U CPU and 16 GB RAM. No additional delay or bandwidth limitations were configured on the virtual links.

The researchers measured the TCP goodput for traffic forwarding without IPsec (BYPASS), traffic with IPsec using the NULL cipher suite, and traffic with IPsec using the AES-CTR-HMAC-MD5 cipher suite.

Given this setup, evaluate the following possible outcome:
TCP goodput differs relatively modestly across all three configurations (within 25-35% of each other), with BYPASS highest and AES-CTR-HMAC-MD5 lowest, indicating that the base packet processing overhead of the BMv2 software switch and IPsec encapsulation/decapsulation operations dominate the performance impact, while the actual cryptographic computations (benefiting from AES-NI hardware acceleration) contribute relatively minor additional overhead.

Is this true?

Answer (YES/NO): NO